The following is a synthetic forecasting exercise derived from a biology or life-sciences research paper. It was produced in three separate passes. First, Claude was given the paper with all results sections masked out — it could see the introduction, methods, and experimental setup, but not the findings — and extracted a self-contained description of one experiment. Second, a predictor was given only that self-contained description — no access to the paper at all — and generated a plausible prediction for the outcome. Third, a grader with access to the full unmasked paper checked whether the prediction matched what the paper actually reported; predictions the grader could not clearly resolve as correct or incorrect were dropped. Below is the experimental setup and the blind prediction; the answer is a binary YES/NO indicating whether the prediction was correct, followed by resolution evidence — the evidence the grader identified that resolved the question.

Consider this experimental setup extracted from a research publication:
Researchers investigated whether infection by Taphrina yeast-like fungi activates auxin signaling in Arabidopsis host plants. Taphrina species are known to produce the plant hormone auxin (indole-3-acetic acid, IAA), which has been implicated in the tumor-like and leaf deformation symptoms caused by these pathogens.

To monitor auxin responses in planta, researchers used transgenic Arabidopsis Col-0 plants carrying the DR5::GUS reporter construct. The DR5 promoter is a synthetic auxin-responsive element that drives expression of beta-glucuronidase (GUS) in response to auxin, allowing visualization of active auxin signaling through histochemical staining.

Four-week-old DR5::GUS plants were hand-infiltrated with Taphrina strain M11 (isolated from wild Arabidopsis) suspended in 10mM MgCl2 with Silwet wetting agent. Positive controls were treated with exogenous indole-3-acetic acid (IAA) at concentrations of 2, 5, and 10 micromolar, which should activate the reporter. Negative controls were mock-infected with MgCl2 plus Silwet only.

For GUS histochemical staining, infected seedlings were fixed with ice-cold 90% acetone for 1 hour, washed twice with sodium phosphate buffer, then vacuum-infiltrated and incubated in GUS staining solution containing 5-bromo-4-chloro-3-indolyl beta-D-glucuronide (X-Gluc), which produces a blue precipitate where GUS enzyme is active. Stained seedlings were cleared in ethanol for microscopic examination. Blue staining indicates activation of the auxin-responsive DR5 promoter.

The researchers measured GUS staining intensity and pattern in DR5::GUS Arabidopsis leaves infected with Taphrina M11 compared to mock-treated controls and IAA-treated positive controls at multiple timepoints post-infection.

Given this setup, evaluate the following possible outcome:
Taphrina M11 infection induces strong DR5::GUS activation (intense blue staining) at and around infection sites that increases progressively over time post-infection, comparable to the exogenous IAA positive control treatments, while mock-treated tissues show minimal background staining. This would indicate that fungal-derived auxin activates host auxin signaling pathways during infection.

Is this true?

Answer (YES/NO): NO